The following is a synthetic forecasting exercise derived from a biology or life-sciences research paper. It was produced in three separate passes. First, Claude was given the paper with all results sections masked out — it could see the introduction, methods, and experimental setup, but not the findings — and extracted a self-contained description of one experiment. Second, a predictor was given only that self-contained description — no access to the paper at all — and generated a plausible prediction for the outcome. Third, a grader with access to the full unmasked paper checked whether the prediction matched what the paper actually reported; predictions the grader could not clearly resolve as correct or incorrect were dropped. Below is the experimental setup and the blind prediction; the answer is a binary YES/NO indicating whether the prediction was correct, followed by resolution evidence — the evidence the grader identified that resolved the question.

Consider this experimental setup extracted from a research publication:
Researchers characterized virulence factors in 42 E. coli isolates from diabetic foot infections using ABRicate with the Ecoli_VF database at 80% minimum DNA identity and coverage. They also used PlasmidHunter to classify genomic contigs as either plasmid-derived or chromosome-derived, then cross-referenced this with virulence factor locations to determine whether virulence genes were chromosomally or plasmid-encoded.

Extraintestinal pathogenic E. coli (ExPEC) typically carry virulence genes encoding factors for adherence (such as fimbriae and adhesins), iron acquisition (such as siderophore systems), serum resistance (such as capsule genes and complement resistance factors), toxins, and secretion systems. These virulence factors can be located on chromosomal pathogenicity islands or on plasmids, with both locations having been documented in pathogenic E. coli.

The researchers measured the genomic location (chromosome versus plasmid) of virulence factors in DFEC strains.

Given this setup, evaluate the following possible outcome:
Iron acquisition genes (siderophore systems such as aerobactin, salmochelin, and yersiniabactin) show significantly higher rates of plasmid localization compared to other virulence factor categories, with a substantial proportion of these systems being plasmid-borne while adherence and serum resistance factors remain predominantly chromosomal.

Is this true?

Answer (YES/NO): NO